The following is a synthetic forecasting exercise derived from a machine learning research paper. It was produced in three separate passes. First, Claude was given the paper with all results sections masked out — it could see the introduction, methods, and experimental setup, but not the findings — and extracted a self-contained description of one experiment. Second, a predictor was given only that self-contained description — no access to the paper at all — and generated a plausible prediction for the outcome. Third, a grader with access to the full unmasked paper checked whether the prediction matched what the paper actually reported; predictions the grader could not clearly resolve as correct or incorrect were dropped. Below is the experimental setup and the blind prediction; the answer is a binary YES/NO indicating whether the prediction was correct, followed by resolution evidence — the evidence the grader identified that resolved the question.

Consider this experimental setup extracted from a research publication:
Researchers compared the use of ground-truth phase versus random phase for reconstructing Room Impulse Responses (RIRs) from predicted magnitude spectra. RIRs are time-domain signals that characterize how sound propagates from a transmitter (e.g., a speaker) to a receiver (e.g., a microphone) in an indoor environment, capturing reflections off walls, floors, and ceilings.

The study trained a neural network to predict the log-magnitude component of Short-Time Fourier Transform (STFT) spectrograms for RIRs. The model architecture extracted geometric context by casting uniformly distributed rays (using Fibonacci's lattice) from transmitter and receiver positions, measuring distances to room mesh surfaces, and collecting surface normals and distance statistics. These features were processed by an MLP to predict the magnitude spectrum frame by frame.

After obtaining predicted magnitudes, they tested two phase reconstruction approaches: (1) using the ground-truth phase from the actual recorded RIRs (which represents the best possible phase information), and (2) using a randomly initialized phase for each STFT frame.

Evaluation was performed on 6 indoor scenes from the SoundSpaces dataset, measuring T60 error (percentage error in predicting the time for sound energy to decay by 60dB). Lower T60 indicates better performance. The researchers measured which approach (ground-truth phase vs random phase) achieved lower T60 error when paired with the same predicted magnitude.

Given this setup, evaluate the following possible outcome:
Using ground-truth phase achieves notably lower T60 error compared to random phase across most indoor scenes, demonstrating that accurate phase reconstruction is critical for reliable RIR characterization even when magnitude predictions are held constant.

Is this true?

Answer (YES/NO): NO